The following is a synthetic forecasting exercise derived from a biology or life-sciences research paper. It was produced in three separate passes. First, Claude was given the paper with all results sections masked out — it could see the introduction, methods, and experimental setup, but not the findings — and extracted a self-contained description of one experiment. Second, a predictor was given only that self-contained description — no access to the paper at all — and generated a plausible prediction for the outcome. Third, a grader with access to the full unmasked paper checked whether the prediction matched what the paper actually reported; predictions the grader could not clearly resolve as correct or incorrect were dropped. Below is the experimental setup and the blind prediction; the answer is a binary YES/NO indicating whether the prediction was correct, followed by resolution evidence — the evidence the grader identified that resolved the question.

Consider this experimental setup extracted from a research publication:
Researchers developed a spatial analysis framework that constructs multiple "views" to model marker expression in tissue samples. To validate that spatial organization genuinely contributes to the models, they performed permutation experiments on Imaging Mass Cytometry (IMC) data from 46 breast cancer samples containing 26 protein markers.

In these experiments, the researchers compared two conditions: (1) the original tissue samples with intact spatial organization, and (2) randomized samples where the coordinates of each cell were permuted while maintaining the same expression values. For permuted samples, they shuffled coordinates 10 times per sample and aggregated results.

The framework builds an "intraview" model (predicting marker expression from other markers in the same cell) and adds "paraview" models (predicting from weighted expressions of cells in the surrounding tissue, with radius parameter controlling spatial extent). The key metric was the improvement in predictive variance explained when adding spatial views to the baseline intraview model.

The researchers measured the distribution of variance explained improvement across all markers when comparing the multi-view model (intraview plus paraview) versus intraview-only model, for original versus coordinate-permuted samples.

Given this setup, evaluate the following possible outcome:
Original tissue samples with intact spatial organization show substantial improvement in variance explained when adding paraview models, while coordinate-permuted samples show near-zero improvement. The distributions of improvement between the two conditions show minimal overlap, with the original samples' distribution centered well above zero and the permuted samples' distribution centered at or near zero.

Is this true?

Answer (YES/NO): YES